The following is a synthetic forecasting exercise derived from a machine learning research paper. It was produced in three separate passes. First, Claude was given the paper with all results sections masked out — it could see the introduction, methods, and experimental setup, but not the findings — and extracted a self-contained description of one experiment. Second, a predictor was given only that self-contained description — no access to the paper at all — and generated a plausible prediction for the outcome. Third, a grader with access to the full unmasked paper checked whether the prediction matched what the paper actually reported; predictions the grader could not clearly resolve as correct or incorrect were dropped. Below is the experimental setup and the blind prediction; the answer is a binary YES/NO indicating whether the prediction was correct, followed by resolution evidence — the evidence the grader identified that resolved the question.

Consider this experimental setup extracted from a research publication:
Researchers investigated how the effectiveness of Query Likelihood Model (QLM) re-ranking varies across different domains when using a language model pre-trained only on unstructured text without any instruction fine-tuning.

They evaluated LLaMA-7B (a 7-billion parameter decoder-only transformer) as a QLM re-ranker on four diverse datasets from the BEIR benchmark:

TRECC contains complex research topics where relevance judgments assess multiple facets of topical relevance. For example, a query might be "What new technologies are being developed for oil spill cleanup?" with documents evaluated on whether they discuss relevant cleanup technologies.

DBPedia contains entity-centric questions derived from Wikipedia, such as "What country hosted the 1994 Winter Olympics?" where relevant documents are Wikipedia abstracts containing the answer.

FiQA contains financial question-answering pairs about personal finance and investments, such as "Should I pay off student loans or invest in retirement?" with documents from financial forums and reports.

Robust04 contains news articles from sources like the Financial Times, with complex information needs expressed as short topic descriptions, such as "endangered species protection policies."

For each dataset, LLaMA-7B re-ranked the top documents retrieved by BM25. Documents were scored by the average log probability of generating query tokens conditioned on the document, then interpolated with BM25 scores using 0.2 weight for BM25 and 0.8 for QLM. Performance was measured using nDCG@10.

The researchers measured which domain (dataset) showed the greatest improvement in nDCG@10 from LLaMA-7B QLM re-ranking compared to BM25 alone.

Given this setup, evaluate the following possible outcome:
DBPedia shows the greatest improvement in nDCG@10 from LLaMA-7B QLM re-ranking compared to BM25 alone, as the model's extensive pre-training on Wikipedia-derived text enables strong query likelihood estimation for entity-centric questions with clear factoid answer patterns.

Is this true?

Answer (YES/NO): NO